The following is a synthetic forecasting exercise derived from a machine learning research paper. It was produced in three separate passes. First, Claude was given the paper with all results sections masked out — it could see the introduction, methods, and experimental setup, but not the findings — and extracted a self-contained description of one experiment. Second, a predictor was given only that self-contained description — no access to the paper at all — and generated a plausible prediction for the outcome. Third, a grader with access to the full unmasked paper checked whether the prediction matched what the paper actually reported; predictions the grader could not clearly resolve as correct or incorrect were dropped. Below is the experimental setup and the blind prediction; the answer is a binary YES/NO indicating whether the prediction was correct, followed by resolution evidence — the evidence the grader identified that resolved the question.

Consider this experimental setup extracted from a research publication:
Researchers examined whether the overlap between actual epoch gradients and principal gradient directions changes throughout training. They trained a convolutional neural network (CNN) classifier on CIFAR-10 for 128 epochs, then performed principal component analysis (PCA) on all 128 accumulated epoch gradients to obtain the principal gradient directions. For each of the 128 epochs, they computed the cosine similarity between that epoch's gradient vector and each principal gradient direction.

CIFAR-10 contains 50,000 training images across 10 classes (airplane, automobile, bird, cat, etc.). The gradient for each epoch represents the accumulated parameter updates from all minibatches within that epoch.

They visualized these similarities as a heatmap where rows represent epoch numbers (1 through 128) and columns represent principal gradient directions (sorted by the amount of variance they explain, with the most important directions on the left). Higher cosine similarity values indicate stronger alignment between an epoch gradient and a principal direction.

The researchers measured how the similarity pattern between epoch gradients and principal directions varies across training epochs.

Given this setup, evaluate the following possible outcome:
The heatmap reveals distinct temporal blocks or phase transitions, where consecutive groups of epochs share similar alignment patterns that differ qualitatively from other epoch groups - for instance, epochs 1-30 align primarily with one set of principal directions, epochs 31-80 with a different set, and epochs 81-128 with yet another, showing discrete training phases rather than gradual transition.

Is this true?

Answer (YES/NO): NO